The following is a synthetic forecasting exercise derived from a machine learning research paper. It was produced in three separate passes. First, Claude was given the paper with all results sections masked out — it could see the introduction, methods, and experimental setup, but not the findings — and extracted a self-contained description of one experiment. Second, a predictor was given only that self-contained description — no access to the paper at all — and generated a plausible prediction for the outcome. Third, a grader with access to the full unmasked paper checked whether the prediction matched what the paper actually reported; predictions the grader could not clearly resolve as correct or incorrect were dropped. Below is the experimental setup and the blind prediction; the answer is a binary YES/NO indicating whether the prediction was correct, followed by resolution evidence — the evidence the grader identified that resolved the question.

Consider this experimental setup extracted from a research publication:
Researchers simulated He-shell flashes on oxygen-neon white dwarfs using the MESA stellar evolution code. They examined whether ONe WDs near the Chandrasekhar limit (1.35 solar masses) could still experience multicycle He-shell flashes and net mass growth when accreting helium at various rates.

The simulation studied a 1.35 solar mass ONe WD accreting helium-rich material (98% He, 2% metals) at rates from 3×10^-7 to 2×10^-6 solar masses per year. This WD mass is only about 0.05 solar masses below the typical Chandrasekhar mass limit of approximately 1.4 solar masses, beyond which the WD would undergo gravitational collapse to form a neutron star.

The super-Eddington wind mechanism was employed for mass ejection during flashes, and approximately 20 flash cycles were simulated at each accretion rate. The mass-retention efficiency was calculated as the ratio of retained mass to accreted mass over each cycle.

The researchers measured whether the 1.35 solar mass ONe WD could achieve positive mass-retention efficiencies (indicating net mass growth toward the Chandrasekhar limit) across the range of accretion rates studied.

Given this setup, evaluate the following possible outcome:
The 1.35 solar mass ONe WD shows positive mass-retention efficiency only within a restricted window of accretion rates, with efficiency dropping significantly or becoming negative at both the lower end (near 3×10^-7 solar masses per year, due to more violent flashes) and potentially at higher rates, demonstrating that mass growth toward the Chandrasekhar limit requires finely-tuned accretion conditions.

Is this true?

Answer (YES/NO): NO